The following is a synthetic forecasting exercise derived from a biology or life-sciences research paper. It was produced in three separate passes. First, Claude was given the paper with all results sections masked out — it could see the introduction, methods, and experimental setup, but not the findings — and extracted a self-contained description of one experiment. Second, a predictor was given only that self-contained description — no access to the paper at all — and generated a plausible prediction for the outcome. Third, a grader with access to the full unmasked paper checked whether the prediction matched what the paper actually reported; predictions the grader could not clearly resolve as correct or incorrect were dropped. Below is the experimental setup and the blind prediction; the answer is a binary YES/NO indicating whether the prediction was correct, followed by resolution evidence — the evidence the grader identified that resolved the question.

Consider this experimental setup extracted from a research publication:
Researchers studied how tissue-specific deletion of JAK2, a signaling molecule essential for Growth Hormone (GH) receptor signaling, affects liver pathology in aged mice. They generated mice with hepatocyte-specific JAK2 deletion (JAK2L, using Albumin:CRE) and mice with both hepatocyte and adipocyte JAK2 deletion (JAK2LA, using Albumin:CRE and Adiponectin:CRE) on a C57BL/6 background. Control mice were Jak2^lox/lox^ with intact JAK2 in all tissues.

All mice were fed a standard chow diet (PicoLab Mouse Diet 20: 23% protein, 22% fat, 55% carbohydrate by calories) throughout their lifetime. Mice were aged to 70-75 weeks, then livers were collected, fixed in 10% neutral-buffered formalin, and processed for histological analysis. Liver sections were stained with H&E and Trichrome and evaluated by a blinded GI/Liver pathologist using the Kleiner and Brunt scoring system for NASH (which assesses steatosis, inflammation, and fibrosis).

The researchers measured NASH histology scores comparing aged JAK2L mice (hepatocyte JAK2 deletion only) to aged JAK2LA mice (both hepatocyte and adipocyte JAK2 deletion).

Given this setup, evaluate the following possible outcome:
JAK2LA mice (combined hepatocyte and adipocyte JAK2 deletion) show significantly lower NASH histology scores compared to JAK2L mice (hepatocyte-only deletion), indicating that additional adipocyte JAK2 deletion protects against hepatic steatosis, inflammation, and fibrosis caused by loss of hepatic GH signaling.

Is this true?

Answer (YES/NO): YES